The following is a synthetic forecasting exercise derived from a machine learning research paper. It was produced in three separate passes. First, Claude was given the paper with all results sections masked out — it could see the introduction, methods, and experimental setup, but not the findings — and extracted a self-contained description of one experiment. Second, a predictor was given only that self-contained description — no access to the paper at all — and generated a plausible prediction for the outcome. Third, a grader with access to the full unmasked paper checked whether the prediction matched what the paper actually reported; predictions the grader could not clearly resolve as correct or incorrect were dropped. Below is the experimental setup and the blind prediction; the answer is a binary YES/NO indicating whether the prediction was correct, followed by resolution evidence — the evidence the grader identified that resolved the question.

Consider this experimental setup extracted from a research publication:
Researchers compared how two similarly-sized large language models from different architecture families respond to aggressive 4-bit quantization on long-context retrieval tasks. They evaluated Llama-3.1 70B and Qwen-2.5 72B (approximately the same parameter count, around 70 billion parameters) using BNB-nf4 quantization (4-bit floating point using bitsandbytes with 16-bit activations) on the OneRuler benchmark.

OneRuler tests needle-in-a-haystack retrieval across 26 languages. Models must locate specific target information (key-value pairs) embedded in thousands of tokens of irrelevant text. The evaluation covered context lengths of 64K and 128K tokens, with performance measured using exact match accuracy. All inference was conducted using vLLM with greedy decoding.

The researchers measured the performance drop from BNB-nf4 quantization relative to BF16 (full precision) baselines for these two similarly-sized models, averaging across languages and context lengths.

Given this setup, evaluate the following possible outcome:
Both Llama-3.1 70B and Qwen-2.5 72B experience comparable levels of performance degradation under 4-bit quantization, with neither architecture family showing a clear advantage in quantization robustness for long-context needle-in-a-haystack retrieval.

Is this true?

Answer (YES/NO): NO